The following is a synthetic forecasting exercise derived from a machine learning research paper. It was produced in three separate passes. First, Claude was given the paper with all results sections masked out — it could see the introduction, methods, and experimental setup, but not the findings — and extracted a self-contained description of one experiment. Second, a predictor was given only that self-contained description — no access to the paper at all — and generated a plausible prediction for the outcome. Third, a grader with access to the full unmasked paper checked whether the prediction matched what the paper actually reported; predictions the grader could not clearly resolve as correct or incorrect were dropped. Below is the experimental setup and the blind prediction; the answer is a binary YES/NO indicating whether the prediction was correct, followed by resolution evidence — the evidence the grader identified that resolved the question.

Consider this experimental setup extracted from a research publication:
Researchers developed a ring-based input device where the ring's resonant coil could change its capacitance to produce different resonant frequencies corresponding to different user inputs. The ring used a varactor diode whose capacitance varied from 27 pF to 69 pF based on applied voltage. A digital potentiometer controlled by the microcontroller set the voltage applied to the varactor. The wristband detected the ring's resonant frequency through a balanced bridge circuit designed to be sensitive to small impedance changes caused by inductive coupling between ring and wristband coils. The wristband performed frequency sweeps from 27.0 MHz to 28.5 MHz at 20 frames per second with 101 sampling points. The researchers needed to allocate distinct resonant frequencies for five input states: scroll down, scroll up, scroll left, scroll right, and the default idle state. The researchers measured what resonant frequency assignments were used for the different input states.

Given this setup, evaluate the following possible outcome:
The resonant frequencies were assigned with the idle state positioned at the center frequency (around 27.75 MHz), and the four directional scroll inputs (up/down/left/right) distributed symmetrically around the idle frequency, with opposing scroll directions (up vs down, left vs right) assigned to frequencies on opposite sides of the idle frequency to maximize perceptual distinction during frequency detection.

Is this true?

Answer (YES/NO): NO